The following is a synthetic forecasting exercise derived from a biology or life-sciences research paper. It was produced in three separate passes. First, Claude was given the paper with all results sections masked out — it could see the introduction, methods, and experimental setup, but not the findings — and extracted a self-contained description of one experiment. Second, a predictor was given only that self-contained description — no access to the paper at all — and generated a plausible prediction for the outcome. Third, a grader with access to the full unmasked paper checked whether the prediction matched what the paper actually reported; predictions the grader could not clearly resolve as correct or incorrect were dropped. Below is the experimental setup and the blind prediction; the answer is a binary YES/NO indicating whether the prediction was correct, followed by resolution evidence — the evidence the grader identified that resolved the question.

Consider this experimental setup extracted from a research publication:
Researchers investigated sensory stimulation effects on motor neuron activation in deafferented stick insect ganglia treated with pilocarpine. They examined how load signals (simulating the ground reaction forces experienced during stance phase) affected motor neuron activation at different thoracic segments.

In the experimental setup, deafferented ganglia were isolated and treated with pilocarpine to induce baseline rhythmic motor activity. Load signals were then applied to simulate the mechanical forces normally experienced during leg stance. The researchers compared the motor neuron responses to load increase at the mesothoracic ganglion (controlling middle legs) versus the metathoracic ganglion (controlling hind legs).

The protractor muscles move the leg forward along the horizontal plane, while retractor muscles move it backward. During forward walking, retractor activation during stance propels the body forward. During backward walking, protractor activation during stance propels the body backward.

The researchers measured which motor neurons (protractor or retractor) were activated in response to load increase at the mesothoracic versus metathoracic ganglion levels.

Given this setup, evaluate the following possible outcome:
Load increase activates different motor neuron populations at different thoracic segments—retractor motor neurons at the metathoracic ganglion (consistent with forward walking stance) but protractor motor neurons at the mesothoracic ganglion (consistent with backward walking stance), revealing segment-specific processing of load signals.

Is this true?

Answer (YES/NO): NO